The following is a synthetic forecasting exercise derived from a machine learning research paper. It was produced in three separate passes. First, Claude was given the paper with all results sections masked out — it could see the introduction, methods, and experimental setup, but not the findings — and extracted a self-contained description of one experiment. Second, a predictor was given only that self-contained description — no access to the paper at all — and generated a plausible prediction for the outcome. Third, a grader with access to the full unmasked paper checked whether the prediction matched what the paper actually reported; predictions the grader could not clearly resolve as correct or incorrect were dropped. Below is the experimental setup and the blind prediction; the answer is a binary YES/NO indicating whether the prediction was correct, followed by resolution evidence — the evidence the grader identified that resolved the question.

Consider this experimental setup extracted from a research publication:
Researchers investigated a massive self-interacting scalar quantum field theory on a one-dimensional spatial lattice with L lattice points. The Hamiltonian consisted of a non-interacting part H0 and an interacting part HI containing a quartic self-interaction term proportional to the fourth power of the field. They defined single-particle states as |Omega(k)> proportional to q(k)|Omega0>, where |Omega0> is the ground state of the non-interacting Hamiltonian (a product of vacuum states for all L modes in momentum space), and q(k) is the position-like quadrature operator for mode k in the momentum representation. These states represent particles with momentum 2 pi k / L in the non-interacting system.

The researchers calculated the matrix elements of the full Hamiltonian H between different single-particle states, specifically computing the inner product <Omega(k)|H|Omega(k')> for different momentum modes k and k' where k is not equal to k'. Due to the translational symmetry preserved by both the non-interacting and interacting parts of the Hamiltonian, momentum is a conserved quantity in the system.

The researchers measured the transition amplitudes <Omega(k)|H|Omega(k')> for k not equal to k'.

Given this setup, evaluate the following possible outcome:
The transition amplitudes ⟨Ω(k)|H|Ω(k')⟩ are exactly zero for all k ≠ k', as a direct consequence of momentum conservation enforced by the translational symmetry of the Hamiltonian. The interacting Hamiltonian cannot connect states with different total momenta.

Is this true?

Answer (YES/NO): YES